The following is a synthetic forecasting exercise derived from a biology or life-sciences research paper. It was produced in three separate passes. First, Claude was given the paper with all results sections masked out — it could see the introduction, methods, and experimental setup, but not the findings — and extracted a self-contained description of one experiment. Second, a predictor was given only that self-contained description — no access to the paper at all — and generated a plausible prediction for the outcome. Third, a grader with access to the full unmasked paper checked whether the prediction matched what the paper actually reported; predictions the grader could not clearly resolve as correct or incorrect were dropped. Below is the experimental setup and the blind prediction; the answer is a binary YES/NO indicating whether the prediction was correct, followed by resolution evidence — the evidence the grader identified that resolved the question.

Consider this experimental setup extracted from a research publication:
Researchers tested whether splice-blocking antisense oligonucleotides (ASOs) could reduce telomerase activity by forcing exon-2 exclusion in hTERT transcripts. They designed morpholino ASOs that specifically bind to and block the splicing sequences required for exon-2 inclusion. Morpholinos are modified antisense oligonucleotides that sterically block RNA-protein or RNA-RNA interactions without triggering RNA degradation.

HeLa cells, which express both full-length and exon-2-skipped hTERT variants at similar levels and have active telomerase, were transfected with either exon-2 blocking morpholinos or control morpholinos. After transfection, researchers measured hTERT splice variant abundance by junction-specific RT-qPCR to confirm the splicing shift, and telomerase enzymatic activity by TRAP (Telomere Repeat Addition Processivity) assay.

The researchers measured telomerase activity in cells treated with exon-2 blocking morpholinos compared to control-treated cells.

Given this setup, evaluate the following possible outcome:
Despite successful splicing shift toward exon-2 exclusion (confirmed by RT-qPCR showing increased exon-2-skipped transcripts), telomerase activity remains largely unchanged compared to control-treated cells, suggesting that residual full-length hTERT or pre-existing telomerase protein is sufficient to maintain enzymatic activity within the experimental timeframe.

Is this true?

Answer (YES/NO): NO